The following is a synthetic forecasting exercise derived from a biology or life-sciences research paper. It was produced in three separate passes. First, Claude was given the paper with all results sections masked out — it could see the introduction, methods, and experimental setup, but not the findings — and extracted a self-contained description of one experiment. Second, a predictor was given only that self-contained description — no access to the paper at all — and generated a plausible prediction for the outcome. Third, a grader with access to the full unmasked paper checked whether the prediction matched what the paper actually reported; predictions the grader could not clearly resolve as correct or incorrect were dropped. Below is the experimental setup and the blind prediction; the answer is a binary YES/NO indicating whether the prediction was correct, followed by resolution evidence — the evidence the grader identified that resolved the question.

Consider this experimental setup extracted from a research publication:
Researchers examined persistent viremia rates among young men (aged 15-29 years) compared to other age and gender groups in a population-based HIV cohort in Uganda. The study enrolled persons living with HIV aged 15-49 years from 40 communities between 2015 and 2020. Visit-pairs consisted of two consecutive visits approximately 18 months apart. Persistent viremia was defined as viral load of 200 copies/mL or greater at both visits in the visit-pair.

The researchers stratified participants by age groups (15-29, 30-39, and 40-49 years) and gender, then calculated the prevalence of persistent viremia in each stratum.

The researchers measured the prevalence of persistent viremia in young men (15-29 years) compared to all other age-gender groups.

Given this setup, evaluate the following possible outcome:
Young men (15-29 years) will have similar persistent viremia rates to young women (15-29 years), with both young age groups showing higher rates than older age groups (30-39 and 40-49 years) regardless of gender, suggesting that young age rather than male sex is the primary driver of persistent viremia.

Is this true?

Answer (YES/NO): NO